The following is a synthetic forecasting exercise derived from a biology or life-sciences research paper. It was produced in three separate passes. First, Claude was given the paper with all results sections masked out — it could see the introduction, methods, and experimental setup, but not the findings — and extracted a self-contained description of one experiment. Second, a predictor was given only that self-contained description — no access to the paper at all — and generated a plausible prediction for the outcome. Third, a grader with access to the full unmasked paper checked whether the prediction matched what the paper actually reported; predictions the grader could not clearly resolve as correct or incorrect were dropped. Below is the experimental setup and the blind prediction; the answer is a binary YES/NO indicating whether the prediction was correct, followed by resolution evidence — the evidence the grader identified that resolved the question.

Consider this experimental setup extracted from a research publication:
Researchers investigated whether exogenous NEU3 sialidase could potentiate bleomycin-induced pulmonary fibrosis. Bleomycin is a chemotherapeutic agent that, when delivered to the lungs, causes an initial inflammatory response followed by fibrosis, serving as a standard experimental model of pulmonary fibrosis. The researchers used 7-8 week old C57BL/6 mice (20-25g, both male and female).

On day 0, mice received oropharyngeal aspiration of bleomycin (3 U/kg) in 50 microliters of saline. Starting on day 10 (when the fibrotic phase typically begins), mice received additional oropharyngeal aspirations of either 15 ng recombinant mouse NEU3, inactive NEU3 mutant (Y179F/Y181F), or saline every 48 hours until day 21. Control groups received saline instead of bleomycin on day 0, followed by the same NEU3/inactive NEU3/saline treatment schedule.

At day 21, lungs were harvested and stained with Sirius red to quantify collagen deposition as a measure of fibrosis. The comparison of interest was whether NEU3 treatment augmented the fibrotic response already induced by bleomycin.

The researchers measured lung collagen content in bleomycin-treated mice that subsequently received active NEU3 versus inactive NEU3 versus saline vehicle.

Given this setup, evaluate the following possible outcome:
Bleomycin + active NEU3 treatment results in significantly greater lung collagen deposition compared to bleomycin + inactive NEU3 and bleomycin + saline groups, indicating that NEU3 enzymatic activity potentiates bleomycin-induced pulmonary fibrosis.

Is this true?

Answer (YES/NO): NO